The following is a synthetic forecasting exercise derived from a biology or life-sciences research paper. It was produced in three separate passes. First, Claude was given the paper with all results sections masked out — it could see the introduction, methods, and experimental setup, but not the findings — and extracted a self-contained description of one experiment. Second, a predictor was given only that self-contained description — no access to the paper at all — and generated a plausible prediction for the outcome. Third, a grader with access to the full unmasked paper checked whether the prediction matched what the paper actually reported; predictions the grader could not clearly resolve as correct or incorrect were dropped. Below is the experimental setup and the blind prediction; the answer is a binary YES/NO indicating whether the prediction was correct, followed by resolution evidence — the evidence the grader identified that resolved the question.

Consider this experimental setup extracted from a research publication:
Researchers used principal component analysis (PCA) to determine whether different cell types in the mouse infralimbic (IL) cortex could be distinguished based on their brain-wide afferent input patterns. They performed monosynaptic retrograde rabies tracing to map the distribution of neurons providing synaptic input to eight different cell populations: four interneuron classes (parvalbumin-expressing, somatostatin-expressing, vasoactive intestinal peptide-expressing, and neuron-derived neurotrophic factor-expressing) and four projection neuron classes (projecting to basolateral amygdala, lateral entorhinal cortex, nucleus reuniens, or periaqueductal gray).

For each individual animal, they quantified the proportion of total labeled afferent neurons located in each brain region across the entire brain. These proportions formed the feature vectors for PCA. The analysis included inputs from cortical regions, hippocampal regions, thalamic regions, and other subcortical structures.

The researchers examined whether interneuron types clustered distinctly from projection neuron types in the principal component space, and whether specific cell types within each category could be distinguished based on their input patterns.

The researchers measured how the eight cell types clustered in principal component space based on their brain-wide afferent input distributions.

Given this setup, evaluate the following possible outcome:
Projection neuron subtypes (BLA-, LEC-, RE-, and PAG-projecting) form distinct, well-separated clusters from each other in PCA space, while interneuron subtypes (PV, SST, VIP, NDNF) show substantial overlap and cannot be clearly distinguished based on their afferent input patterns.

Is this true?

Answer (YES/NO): NO